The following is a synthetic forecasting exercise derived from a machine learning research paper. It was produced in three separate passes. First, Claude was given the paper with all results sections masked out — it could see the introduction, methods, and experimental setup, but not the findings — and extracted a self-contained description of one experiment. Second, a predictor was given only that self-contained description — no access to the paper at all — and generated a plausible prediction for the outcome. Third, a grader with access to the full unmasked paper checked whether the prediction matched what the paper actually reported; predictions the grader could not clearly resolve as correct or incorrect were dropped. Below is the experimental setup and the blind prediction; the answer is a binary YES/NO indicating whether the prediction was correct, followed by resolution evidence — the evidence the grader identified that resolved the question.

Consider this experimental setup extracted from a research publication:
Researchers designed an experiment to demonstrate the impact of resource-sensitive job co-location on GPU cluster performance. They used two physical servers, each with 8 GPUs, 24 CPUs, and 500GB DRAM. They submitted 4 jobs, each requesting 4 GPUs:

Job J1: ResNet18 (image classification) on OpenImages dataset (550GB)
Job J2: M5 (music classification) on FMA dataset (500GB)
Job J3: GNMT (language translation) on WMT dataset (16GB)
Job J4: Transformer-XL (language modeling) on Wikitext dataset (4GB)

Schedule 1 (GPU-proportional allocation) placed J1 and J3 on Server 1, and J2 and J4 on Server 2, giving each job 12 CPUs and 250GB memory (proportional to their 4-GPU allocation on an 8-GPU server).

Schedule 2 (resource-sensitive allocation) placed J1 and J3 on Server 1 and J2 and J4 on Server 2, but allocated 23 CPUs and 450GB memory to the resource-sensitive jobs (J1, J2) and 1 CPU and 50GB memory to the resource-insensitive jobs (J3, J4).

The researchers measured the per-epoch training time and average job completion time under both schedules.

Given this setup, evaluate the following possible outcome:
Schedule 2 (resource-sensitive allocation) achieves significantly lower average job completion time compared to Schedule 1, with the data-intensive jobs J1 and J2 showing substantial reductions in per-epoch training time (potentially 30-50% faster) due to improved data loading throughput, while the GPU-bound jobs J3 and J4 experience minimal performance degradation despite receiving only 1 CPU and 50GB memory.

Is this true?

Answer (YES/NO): NO